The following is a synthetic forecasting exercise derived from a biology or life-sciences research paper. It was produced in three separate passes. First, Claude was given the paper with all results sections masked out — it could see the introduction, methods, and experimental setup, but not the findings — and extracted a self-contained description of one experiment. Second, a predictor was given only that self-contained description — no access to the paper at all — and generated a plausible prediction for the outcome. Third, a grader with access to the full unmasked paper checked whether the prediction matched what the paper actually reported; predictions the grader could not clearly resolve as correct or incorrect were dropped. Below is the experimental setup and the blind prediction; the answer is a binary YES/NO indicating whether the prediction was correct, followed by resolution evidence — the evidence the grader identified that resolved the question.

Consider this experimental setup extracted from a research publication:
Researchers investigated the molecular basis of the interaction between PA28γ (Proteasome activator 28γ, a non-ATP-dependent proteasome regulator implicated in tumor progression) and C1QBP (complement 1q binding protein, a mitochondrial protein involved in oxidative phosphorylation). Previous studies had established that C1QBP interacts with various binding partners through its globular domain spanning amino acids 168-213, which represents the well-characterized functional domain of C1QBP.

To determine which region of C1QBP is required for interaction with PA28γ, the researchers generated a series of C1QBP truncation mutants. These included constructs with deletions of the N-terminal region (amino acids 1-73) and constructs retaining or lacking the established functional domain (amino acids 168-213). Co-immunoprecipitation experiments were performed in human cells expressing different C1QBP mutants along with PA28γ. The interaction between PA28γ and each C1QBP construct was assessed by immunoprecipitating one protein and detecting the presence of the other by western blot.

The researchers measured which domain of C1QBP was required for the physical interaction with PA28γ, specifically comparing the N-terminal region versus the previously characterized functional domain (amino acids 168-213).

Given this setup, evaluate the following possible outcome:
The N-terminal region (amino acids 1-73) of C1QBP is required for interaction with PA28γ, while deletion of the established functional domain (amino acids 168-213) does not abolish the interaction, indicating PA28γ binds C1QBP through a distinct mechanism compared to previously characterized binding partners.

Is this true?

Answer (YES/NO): YES